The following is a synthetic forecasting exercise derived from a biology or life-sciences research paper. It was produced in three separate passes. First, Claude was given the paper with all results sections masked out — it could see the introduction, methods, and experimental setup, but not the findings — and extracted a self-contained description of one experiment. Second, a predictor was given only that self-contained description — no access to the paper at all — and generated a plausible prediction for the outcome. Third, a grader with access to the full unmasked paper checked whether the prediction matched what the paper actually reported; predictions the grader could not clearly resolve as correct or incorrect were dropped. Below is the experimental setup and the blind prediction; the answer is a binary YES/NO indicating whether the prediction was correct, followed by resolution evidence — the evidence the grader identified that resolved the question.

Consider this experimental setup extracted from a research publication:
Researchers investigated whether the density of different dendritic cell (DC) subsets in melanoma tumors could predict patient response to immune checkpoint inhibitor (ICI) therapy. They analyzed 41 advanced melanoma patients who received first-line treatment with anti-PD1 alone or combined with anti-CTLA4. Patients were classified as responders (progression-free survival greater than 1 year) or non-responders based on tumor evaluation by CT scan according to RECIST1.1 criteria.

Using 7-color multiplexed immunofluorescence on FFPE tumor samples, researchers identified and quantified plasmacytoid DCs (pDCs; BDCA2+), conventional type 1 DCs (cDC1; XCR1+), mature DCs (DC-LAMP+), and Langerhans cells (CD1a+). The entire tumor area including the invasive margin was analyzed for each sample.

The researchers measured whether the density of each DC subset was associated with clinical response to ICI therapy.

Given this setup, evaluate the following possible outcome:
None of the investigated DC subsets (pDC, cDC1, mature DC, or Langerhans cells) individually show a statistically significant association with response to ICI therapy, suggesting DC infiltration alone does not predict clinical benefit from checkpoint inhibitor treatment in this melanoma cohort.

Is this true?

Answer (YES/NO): NO